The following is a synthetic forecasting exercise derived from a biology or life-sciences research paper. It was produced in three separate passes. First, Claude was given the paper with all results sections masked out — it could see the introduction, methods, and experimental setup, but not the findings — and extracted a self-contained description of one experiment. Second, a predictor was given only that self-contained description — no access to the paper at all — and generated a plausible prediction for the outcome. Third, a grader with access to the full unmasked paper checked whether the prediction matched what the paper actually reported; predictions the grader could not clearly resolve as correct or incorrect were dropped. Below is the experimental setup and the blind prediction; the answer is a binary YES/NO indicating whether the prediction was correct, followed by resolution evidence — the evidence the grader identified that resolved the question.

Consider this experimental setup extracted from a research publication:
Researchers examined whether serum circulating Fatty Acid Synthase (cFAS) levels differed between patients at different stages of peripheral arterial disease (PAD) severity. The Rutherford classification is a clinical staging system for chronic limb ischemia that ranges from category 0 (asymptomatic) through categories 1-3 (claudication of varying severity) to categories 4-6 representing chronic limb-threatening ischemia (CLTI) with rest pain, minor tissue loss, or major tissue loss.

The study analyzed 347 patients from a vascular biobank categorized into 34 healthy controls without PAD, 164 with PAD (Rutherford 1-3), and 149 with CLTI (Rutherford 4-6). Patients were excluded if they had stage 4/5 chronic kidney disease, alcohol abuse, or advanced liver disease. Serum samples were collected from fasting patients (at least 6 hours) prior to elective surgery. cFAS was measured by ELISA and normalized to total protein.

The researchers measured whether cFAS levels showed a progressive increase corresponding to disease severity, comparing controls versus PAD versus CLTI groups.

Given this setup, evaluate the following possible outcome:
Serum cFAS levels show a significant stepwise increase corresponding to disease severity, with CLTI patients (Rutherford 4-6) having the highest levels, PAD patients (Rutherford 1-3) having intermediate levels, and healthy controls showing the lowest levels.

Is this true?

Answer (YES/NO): YES